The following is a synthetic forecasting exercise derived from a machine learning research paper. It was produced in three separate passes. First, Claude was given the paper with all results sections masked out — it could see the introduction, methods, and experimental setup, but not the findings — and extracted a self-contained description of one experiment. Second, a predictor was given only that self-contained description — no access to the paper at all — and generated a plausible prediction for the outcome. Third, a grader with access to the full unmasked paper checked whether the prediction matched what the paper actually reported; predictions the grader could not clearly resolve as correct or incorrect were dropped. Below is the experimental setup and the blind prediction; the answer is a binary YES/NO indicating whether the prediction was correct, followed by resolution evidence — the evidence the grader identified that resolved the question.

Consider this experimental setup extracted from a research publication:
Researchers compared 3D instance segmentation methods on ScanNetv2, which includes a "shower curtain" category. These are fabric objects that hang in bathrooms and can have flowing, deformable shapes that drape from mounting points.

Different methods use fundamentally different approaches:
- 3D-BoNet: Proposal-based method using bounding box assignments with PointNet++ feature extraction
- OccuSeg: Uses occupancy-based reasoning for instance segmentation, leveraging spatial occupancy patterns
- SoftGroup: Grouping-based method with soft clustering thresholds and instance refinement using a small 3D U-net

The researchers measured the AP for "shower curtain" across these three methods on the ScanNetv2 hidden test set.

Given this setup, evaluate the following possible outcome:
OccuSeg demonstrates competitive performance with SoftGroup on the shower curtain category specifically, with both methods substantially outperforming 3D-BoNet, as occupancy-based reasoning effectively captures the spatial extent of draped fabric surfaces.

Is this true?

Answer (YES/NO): NO